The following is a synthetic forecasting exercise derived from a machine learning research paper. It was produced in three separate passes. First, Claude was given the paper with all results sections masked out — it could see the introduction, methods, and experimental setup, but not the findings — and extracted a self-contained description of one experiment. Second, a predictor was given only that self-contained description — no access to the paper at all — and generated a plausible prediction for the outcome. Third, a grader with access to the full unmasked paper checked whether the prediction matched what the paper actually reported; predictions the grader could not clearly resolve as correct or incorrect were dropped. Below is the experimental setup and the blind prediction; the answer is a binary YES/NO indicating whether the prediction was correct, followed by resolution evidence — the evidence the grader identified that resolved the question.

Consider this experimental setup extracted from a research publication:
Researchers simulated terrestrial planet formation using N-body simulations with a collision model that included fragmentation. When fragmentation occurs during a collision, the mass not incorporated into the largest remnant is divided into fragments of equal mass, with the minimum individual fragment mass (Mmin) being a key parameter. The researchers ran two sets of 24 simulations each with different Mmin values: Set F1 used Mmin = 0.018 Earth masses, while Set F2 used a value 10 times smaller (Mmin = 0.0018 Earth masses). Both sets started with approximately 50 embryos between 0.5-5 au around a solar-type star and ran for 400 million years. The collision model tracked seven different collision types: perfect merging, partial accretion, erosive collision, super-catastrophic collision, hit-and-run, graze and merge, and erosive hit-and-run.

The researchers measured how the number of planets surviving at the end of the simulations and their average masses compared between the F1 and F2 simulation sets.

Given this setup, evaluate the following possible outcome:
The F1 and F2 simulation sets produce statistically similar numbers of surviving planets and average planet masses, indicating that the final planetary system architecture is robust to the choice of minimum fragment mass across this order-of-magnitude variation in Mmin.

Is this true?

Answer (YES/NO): YES